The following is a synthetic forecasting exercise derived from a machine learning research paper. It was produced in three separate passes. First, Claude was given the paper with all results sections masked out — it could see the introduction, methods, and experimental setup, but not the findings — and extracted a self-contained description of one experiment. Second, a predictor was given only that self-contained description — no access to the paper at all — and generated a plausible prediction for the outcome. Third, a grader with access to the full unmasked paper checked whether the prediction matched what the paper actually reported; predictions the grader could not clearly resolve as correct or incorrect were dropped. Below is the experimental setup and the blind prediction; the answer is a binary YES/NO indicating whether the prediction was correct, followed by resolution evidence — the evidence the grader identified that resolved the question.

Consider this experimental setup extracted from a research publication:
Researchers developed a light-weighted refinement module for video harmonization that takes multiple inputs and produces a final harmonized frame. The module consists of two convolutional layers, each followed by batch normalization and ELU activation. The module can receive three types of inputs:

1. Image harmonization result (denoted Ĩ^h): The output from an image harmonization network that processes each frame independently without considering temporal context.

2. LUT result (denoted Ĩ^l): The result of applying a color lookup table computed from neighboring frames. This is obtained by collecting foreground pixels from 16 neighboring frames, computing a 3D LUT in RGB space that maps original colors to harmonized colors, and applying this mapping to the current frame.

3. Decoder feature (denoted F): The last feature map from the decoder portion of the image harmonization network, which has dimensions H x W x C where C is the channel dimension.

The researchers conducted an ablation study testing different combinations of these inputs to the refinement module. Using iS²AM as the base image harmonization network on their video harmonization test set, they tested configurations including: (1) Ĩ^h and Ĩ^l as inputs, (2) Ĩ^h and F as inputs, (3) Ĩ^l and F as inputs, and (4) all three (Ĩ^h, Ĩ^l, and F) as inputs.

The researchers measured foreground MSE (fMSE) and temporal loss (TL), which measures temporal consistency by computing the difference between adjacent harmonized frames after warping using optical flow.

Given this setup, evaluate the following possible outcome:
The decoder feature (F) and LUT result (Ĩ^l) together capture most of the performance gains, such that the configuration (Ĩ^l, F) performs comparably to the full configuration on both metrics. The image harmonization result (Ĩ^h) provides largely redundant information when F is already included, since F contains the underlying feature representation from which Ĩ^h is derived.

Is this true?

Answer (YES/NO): NO